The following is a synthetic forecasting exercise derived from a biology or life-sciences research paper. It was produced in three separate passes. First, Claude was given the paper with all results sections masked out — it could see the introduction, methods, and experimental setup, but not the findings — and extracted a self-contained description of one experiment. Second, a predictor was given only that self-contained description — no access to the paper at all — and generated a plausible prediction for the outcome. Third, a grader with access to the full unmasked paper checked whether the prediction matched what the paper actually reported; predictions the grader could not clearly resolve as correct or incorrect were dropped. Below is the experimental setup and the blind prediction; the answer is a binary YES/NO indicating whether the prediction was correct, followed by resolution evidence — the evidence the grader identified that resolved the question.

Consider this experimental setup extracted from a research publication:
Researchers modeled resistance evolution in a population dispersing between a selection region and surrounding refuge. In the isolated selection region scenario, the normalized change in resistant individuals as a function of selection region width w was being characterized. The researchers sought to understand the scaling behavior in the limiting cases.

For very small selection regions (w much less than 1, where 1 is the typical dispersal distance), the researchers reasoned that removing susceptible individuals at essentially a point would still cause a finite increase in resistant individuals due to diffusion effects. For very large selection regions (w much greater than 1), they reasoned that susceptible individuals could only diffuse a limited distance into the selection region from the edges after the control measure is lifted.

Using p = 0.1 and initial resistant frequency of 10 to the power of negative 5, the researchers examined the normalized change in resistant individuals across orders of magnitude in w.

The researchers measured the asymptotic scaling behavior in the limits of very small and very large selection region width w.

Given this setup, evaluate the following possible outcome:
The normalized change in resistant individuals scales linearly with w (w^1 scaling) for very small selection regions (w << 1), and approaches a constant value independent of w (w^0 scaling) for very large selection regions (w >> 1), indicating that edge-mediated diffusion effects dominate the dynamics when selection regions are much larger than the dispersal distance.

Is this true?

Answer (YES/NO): NO